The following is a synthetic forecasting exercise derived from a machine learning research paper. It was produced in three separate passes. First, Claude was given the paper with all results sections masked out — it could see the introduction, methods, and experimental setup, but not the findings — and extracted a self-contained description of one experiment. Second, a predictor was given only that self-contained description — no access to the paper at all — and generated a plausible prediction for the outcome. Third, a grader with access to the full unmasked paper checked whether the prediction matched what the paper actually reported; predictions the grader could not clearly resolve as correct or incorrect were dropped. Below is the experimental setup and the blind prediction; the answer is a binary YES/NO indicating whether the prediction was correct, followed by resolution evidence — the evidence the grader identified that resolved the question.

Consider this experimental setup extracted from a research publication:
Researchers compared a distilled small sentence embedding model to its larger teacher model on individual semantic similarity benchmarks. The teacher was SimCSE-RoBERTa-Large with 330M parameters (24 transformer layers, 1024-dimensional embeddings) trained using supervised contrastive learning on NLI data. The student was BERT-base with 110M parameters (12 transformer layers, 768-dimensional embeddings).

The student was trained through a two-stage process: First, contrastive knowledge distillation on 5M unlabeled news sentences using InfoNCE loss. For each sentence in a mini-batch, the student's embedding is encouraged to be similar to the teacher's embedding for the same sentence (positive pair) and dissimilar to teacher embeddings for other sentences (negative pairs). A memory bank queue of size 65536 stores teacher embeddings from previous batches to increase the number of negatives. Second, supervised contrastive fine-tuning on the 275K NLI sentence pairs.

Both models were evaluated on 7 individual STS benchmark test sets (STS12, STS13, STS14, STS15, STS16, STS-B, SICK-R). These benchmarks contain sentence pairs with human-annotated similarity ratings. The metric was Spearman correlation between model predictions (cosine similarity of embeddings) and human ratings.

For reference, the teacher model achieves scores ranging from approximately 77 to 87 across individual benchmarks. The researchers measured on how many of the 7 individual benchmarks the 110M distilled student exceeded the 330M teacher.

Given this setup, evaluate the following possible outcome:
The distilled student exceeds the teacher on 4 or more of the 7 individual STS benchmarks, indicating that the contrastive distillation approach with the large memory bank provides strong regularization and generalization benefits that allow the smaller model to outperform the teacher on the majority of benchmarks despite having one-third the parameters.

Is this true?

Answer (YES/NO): YES